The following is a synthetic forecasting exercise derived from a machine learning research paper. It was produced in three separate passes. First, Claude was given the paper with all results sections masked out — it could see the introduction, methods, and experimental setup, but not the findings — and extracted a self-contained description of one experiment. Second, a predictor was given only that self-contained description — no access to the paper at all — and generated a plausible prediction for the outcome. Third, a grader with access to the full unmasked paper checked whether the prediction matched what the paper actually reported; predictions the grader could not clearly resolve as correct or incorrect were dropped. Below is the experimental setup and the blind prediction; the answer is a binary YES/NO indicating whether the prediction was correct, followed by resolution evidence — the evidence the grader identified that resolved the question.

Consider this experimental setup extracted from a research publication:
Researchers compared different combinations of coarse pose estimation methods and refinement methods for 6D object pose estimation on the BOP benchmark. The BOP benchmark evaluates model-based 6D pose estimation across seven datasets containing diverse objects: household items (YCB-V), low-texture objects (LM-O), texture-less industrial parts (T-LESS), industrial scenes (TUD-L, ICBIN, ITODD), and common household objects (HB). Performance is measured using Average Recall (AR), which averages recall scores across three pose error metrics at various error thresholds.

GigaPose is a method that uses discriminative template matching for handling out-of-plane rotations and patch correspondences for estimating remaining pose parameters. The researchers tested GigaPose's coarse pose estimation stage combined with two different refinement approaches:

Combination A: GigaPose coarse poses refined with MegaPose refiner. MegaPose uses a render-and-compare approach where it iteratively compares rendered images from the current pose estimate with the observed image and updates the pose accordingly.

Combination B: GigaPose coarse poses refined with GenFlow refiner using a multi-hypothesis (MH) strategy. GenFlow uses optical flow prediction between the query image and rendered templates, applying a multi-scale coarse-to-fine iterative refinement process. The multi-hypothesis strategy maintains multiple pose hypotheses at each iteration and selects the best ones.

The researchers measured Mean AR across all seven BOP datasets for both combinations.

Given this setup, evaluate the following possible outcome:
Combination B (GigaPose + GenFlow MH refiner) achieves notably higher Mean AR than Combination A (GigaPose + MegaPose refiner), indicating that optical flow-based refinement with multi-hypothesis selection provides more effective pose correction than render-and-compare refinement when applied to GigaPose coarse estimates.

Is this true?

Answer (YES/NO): YES